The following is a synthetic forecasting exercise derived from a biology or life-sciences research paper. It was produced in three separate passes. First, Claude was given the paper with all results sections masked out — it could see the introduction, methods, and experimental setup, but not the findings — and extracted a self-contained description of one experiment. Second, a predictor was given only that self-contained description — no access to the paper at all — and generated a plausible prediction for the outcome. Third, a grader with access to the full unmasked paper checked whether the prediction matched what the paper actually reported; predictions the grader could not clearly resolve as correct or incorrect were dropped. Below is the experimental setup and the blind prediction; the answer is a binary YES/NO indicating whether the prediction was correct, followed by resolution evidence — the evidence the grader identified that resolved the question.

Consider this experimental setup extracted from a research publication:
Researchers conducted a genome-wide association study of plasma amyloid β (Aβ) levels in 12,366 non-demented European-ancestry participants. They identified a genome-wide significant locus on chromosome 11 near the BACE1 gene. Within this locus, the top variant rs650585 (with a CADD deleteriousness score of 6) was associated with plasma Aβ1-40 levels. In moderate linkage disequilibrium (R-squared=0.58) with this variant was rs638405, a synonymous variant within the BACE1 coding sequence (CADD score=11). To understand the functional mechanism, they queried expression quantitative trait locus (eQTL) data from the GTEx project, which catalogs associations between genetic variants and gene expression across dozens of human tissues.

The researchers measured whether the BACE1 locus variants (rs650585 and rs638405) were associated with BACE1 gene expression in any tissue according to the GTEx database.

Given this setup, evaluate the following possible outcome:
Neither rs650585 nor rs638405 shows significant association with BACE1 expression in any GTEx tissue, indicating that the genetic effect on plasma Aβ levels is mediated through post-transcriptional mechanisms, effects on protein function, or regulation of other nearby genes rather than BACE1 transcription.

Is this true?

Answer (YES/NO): NO